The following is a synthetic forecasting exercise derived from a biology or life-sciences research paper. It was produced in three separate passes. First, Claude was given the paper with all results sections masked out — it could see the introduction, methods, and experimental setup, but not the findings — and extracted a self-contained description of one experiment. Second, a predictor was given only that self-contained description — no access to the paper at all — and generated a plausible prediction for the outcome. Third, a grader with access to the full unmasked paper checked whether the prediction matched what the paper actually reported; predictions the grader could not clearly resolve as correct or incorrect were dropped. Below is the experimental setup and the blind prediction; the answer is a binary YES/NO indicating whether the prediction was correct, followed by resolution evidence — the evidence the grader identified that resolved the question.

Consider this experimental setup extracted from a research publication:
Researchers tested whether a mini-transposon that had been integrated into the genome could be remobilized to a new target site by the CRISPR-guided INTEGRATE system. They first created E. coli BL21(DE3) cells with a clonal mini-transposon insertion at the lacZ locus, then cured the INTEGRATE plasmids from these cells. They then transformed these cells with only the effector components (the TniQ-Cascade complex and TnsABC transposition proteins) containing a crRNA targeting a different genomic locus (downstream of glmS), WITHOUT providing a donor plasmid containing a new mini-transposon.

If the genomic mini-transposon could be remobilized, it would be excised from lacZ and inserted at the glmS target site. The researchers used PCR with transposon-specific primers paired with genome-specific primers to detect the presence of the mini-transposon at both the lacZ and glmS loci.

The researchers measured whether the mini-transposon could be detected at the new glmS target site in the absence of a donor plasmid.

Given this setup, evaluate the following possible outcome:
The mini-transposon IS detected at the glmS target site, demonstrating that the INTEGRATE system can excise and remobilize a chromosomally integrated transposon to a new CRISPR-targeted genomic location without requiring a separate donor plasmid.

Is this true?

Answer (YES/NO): NO